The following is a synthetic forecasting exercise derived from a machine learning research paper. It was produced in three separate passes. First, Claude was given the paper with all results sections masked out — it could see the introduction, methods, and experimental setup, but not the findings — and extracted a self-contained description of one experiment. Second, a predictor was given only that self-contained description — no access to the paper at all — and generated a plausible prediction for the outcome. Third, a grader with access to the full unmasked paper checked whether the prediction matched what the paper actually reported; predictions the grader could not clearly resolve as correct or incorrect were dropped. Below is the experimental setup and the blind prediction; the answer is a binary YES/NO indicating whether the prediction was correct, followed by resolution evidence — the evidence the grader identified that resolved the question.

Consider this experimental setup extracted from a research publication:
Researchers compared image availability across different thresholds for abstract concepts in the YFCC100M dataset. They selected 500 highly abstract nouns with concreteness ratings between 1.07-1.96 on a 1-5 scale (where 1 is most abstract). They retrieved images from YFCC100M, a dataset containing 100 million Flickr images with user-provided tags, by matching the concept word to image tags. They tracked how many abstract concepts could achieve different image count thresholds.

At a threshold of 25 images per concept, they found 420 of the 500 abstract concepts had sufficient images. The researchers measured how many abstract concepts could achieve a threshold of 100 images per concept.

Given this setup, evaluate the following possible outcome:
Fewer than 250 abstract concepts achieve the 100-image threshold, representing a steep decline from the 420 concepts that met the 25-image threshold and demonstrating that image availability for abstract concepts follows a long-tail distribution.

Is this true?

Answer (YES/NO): NO